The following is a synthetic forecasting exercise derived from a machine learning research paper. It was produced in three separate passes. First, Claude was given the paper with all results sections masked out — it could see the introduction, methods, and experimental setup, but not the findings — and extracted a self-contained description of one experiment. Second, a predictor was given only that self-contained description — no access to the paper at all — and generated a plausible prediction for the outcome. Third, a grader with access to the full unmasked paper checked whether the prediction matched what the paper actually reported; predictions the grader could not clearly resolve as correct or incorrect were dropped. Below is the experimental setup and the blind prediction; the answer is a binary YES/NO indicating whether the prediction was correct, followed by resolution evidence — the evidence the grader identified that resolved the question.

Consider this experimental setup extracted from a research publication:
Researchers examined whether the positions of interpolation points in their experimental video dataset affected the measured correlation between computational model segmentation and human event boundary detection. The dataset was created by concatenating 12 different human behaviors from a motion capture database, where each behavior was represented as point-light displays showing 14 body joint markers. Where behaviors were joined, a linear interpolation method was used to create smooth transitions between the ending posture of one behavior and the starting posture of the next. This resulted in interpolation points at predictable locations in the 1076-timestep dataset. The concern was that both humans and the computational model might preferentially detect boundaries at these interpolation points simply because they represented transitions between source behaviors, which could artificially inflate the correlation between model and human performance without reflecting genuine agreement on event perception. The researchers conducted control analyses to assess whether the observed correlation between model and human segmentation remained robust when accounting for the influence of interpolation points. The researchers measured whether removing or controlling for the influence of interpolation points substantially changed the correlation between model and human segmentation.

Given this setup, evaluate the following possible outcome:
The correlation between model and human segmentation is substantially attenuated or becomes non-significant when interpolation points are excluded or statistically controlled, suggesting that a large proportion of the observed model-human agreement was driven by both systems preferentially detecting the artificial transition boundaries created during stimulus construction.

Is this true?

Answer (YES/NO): NO